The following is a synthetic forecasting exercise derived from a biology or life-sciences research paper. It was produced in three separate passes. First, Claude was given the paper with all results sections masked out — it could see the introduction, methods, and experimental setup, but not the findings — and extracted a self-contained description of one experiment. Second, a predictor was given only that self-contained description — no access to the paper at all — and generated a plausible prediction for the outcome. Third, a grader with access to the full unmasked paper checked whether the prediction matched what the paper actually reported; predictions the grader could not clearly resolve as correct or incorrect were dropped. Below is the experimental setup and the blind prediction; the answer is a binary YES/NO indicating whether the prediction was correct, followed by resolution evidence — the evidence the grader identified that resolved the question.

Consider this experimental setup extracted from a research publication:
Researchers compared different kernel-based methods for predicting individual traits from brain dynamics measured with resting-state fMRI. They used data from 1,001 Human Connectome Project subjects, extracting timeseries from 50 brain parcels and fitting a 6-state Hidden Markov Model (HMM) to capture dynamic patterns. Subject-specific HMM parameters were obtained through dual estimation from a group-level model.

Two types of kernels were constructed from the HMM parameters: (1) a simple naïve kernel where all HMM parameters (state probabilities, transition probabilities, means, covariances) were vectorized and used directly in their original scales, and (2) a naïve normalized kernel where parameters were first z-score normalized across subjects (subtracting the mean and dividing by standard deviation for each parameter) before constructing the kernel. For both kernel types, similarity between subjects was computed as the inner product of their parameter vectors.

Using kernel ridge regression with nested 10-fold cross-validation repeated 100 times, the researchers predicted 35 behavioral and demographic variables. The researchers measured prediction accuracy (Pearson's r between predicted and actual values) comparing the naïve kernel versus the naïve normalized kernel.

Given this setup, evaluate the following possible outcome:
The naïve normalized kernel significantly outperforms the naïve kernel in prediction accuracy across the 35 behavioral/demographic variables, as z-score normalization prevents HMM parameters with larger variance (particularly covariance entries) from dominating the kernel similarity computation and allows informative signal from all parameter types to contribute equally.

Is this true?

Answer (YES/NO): NO